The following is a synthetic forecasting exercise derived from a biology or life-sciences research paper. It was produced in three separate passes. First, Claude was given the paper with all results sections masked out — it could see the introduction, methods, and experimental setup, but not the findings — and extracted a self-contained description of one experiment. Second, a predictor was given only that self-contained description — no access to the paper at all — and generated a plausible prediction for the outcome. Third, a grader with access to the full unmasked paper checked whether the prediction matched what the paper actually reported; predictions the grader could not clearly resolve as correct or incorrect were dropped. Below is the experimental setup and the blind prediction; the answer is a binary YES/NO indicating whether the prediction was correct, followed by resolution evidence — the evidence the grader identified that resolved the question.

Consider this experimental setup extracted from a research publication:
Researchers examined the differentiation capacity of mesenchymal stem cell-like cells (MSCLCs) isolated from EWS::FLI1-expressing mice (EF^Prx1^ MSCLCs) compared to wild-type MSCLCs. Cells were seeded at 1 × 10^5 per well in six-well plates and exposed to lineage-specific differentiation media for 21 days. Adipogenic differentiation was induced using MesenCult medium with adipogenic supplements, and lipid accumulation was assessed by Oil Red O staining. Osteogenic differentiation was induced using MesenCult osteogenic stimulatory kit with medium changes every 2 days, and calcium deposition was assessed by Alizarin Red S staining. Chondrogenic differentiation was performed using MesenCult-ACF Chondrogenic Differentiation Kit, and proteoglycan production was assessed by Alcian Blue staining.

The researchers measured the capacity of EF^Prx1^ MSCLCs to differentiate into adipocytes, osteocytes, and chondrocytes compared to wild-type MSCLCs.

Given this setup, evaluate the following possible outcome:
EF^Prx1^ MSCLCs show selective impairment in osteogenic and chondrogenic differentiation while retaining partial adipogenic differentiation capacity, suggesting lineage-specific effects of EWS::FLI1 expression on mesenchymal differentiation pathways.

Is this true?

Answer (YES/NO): NO